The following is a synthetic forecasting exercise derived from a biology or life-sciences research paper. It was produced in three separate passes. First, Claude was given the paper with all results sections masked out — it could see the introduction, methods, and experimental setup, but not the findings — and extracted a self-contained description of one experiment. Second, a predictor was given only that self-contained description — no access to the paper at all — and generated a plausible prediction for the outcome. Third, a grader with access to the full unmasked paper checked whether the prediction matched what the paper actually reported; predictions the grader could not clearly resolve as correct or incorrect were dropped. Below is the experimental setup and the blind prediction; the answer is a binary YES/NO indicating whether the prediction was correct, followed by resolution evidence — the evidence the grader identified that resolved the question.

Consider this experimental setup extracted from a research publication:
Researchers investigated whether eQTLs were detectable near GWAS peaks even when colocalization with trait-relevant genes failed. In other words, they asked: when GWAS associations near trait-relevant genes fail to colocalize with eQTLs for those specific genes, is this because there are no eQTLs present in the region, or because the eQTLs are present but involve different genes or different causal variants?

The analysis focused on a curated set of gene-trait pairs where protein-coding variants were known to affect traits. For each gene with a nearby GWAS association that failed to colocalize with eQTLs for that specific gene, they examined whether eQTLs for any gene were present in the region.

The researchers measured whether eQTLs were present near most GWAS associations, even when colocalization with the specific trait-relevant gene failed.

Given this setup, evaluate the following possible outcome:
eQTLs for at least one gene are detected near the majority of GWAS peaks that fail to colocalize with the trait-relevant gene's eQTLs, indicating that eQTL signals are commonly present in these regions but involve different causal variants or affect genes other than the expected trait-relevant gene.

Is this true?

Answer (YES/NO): YES